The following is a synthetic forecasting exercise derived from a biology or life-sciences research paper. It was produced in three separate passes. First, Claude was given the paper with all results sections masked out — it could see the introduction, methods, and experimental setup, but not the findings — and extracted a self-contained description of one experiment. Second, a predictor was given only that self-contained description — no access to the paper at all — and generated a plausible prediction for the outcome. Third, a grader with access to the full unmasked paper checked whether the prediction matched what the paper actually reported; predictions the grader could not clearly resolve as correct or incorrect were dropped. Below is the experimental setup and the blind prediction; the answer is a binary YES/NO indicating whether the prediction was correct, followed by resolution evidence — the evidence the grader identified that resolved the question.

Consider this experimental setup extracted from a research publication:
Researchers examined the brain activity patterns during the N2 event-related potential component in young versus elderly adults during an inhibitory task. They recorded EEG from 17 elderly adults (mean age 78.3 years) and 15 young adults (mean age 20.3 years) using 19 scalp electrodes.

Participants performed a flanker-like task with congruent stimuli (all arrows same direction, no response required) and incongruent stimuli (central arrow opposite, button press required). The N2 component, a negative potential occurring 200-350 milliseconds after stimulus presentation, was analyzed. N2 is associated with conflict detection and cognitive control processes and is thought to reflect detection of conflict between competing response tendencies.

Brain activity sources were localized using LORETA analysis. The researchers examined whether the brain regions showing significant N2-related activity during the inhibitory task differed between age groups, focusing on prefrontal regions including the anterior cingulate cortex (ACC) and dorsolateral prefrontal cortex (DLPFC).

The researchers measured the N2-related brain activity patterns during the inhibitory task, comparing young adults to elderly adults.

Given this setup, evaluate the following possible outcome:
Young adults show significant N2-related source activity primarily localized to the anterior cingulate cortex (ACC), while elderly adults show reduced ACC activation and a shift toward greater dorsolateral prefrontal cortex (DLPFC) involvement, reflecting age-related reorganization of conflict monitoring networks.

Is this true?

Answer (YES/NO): NO